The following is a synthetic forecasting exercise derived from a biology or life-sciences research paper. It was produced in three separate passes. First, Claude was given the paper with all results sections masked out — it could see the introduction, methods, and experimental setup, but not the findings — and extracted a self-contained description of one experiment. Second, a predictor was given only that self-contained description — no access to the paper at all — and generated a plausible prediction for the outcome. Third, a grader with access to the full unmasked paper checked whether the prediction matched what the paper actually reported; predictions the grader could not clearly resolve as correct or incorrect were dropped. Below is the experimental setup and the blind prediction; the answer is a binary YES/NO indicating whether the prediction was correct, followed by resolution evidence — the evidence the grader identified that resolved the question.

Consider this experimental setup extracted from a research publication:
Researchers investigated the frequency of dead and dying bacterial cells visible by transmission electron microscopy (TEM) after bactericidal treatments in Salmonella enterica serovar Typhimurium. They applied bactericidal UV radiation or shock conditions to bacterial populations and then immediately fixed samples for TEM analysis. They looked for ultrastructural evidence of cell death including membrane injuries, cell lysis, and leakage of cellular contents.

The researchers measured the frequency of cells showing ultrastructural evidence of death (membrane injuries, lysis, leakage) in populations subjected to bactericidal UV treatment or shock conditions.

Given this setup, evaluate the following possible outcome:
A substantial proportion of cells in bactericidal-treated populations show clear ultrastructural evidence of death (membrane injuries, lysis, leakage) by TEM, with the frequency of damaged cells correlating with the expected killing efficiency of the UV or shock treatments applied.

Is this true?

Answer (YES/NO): NO